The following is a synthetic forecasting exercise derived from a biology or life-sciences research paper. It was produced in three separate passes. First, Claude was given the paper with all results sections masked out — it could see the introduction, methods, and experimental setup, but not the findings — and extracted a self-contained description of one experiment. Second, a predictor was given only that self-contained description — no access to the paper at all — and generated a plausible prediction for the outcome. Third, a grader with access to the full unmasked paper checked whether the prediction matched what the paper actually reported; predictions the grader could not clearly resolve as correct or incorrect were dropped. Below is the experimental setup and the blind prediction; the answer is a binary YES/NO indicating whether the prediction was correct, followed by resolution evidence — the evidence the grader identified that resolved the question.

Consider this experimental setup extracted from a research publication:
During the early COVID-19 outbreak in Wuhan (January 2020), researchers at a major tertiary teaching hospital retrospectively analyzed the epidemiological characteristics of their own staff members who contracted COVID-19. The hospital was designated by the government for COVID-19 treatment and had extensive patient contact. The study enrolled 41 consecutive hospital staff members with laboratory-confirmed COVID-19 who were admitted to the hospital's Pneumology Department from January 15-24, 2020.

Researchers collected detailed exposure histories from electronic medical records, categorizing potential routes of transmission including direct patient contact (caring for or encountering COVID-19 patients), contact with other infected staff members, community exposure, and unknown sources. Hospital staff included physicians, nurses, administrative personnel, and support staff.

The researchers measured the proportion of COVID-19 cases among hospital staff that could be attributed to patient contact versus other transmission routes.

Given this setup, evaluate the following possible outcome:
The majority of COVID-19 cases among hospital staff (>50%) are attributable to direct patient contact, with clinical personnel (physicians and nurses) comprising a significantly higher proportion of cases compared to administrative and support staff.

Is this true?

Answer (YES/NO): YES